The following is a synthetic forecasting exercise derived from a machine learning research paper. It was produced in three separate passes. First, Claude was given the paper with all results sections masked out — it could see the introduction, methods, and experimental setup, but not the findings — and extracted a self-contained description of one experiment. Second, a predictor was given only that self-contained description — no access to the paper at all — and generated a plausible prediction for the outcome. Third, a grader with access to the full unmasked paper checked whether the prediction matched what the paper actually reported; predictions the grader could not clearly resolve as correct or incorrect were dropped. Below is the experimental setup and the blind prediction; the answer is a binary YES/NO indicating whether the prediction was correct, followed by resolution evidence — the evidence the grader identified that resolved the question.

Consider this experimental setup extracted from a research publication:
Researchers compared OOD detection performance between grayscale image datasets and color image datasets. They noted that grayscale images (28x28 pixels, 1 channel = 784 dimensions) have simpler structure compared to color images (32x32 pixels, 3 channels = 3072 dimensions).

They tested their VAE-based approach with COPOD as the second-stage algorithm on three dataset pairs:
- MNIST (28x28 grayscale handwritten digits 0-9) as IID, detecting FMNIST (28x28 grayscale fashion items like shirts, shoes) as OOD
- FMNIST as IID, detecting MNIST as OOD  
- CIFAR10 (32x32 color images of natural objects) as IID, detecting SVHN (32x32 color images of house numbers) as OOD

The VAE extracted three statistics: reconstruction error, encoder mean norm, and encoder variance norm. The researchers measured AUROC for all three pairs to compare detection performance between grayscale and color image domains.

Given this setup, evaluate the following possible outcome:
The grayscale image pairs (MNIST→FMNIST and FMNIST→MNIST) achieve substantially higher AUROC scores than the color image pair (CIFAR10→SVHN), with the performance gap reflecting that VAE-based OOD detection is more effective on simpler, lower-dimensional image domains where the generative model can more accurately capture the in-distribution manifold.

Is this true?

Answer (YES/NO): NO